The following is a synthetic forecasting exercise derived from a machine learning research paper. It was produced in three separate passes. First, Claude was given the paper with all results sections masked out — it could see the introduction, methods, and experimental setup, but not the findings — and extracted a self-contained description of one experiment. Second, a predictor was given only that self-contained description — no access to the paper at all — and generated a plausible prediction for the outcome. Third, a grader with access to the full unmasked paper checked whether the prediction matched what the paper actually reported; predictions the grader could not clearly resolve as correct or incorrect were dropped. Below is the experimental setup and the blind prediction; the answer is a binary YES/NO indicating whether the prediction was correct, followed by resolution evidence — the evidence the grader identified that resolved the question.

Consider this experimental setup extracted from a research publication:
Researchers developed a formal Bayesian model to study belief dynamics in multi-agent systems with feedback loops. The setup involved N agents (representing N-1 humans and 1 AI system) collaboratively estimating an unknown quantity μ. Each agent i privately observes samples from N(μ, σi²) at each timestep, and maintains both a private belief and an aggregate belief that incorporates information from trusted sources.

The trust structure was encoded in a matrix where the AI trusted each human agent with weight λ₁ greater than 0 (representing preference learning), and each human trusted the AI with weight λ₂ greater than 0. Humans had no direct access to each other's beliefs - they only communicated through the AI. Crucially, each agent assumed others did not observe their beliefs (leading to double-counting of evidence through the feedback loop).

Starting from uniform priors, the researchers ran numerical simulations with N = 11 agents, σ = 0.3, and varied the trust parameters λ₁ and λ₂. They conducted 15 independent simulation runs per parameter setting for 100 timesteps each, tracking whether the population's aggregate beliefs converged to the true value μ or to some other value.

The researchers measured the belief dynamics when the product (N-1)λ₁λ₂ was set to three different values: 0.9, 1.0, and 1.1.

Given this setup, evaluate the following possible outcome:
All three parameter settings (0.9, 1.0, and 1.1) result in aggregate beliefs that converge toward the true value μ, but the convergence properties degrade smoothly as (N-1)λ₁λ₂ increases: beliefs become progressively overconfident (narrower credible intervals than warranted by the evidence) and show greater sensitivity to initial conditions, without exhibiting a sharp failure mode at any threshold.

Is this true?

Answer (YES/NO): NO